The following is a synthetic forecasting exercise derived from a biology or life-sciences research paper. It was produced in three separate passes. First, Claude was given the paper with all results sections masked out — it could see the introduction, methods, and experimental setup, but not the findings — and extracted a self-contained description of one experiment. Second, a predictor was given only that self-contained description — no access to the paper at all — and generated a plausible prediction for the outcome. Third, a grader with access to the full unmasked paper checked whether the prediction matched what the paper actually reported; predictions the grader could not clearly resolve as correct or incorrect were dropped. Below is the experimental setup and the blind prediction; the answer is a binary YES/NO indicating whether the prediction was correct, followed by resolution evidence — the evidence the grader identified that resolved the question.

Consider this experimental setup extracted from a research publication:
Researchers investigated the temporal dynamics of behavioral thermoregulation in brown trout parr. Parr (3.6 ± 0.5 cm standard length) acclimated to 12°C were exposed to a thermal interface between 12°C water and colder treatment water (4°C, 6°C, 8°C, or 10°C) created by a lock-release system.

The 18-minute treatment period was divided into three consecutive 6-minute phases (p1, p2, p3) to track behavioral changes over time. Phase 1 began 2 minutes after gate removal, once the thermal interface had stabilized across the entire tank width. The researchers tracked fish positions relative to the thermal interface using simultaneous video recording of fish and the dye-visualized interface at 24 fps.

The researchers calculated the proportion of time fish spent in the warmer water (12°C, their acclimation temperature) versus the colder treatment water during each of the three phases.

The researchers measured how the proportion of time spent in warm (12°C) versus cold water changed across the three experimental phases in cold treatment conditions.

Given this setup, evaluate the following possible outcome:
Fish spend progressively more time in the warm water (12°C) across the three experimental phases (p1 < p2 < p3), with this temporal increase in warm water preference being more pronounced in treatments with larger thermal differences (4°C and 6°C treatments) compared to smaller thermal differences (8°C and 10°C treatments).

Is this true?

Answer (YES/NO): NO